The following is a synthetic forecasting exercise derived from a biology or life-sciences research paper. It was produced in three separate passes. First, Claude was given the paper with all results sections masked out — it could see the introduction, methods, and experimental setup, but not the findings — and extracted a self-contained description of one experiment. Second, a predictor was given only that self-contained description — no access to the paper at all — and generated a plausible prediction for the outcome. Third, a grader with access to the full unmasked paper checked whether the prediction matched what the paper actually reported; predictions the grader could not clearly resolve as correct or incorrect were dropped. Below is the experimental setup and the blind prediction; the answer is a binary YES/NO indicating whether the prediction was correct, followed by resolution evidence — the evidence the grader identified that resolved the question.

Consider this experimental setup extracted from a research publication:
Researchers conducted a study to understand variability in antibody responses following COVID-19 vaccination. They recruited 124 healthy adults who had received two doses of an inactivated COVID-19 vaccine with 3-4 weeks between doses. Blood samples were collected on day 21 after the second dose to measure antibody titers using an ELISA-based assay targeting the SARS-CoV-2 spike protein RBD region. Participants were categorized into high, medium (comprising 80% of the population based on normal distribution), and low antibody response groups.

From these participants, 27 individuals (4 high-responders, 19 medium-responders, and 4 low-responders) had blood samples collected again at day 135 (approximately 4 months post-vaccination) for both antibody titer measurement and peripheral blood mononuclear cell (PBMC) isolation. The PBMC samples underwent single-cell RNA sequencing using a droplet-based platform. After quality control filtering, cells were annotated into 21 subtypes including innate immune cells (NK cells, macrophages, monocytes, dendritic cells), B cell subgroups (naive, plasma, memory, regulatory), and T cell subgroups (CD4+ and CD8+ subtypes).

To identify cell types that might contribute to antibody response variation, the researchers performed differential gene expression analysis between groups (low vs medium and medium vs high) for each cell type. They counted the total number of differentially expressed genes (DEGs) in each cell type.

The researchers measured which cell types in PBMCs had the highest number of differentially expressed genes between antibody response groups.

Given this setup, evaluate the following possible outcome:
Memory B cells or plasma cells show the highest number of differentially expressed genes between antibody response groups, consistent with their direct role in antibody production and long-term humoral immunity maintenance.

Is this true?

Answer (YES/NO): NO